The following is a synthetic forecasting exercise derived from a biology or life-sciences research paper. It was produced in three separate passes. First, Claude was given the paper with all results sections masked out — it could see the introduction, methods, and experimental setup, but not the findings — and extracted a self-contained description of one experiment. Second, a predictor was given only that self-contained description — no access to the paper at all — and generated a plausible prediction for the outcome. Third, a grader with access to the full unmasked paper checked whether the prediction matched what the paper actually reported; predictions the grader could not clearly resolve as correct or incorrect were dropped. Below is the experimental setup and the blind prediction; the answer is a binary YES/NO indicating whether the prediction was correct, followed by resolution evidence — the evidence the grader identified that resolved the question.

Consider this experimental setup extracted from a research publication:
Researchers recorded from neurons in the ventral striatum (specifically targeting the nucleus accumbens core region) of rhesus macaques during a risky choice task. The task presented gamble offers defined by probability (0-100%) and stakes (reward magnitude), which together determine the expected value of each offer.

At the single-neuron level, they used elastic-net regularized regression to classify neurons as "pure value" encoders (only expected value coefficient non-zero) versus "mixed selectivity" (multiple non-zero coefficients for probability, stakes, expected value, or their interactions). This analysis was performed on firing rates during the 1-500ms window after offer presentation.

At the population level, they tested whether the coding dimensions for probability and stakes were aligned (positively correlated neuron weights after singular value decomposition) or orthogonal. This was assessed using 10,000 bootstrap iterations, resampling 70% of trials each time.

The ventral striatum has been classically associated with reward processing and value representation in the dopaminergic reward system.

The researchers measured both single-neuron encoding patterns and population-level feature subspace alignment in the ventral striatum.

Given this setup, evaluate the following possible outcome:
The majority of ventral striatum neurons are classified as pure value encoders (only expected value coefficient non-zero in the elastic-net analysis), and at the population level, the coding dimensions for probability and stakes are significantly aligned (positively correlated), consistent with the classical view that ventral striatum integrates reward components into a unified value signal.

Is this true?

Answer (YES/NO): NO